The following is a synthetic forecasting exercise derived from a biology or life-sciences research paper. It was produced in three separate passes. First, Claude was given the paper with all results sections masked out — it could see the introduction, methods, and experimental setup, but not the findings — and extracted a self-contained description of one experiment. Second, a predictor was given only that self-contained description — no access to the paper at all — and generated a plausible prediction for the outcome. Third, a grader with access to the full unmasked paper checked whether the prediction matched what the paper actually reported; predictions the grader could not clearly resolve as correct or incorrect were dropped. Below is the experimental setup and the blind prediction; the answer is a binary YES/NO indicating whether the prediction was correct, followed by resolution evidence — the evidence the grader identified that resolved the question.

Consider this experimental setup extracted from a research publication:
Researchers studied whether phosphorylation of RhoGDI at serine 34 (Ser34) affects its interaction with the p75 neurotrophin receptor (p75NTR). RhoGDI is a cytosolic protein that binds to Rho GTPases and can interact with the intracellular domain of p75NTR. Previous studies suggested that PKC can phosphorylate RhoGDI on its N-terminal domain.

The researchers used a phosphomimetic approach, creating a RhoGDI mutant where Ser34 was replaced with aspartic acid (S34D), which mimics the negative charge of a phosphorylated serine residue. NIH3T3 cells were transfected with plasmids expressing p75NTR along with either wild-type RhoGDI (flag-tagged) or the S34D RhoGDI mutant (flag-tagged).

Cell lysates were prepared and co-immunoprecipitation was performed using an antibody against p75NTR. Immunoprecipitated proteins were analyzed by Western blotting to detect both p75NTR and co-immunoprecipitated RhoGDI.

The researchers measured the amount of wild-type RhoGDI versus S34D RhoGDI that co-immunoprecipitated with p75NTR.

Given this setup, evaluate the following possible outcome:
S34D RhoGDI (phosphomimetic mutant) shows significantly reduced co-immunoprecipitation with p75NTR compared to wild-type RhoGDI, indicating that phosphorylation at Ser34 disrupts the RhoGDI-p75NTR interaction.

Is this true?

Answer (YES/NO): NO